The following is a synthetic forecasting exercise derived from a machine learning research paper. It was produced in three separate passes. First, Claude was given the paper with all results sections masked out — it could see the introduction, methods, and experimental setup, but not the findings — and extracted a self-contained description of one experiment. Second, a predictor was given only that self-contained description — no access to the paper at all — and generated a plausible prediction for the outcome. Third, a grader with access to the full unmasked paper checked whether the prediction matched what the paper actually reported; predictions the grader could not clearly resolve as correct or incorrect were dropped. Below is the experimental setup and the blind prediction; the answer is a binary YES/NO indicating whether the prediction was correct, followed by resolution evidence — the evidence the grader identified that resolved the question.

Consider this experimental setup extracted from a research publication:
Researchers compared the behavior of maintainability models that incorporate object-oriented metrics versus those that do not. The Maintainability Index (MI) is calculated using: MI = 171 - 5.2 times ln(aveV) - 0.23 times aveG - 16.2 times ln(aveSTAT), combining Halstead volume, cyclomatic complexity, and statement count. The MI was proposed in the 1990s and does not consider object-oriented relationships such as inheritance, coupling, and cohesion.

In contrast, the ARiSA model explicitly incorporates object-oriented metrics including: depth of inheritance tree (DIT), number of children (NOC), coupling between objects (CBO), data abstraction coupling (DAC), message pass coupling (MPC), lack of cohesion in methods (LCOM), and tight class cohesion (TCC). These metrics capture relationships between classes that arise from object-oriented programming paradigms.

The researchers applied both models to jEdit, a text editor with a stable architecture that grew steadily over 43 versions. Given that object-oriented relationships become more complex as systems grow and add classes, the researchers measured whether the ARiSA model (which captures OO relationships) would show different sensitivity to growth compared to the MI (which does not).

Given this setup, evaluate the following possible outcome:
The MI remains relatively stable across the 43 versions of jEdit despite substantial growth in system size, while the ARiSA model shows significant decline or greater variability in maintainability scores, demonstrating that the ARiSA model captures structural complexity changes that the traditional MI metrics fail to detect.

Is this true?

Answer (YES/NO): NO